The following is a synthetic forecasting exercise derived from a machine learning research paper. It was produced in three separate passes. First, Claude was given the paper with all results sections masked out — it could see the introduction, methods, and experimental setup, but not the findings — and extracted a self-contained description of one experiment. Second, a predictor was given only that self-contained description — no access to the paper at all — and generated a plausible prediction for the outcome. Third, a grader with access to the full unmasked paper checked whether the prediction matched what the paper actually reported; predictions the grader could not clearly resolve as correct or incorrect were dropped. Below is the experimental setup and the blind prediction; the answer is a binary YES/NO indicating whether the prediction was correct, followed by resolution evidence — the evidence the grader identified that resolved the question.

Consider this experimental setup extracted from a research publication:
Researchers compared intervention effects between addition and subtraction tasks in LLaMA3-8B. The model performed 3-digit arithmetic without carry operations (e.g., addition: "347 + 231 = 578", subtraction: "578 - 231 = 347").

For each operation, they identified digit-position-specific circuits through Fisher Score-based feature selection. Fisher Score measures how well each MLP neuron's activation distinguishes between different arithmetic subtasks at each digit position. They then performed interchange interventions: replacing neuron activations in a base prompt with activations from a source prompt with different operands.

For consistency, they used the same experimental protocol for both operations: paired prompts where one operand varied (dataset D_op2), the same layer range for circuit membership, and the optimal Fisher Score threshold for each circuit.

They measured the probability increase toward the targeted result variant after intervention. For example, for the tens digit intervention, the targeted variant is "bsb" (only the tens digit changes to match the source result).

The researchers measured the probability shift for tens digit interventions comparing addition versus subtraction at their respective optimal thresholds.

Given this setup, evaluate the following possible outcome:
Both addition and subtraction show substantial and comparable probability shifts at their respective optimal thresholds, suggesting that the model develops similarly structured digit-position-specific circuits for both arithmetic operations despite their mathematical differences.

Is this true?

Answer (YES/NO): NO